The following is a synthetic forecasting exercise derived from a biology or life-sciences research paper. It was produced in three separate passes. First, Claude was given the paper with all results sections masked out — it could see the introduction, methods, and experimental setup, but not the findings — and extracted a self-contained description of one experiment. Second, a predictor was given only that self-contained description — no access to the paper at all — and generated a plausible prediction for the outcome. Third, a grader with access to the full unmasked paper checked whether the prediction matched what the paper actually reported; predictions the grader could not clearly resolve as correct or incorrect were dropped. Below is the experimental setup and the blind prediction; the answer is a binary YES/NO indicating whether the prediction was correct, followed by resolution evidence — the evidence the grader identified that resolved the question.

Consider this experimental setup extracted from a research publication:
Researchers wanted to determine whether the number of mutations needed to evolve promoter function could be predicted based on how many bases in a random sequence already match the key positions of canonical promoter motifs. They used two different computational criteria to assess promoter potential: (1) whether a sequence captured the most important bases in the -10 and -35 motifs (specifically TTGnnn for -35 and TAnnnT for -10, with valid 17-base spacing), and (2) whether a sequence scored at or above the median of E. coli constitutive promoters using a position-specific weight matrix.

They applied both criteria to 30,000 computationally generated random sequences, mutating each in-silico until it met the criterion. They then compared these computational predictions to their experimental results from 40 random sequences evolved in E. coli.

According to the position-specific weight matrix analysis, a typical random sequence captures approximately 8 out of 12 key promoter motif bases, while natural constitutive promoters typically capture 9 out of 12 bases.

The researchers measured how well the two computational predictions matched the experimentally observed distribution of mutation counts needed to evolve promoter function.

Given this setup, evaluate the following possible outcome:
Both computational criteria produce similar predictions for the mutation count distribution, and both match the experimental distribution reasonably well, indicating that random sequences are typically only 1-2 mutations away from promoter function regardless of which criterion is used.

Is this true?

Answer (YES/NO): YES